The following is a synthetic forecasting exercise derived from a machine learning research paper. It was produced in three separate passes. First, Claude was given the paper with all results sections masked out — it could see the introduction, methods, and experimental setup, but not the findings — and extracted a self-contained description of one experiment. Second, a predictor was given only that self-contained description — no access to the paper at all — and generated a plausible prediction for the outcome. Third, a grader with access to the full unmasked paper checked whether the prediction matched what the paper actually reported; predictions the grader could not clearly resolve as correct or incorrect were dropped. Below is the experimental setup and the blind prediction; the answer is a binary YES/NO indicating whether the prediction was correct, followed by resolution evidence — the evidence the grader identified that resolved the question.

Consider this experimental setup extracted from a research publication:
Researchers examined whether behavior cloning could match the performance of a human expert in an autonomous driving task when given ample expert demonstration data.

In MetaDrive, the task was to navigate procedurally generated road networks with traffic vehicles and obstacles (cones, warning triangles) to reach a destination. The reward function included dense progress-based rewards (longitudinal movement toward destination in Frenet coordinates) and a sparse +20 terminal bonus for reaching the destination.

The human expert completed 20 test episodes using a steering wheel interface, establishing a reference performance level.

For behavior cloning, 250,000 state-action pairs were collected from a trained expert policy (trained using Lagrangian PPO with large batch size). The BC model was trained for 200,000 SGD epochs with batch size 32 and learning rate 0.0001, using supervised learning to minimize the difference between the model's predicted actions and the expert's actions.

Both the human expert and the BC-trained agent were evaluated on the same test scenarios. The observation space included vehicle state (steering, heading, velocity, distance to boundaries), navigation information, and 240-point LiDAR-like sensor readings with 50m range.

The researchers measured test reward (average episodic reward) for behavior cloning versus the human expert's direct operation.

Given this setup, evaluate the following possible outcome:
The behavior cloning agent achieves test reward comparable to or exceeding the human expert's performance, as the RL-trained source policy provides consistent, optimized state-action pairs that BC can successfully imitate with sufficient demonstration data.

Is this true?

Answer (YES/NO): NO